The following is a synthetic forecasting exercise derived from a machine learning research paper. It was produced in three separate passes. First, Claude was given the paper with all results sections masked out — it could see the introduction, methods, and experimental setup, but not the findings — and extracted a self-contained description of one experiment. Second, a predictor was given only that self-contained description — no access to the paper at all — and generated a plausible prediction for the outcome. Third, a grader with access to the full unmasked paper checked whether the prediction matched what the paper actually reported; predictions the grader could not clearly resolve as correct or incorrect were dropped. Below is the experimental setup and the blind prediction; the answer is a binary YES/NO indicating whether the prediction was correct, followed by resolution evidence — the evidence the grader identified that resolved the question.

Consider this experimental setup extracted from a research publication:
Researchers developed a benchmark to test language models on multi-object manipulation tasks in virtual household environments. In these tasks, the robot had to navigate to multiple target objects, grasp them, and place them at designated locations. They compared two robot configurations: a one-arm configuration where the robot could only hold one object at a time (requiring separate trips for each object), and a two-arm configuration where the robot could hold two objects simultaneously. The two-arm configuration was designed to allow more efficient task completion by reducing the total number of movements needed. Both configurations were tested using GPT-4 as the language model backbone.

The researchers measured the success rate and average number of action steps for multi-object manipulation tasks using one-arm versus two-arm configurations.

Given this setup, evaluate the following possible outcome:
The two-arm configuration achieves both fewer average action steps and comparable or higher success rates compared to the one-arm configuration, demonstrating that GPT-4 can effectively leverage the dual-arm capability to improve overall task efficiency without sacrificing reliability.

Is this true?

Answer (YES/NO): YES